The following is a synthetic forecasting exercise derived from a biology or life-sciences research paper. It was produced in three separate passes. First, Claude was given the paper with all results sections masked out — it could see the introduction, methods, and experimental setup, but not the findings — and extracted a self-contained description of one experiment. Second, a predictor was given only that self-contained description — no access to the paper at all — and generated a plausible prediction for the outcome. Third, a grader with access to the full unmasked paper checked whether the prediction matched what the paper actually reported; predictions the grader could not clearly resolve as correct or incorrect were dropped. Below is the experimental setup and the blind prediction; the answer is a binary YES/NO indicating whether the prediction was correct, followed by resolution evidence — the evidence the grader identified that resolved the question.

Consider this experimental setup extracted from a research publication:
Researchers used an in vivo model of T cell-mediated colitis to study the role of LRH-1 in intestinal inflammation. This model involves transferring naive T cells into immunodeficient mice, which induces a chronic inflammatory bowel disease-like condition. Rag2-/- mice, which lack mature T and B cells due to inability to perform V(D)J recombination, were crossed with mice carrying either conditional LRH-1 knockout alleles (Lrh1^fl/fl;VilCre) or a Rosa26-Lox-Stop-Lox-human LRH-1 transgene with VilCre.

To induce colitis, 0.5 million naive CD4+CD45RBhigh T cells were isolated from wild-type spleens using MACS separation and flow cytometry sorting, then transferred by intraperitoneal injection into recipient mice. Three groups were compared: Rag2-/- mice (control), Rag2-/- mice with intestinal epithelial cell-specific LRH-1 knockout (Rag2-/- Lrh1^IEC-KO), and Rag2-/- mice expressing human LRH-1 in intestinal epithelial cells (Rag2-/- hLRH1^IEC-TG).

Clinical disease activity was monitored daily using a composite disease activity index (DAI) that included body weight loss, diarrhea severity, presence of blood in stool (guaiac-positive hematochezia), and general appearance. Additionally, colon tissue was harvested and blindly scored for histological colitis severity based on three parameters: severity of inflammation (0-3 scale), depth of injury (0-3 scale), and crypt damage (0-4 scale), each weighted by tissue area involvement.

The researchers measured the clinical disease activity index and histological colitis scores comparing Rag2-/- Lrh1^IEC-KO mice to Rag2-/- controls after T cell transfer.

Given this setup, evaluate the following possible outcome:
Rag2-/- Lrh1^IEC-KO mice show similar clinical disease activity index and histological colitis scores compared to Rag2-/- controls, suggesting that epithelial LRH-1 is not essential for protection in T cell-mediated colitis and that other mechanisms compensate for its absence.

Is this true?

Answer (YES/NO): NO